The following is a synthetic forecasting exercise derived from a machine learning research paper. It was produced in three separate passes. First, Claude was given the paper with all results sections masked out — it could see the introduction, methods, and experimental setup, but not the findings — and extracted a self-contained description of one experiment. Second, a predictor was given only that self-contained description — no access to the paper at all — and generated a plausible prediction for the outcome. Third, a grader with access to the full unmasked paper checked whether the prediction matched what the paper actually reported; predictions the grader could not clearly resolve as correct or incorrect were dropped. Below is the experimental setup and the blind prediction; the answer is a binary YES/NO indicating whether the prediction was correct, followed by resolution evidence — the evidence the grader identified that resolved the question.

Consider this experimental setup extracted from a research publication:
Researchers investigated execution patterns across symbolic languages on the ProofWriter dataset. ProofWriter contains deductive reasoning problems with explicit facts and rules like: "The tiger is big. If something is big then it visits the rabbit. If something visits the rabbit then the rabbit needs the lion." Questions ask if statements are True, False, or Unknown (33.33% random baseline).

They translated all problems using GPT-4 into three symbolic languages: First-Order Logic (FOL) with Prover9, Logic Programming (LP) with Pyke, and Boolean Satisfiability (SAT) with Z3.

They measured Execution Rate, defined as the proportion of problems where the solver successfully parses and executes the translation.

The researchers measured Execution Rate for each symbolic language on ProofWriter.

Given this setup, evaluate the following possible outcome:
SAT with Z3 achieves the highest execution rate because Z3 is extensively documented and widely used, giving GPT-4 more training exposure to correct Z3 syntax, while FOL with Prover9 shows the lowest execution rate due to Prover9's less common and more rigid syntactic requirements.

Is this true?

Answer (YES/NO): NO